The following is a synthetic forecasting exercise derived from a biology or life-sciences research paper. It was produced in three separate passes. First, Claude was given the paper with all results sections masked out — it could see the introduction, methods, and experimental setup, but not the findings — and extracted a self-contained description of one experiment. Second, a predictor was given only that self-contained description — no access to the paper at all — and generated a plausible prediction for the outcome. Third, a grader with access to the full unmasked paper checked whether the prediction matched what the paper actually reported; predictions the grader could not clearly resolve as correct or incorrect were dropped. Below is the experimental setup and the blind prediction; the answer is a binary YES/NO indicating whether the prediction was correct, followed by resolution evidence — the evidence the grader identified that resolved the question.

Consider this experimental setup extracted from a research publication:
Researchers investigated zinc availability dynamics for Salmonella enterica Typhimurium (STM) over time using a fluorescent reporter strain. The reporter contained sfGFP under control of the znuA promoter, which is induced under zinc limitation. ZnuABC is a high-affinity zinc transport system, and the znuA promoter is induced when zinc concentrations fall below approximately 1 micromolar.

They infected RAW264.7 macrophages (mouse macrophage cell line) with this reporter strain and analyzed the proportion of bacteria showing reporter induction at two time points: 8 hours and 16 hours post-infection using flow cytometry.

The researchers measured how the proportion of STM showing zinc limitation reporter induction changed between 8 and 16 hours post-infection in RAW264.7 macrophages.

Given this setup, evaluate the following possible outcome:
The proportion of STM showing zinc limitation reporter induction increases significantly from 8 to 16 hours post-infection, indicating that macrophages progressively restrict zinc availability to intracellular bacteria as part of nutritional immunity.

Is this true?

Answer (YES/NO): NO